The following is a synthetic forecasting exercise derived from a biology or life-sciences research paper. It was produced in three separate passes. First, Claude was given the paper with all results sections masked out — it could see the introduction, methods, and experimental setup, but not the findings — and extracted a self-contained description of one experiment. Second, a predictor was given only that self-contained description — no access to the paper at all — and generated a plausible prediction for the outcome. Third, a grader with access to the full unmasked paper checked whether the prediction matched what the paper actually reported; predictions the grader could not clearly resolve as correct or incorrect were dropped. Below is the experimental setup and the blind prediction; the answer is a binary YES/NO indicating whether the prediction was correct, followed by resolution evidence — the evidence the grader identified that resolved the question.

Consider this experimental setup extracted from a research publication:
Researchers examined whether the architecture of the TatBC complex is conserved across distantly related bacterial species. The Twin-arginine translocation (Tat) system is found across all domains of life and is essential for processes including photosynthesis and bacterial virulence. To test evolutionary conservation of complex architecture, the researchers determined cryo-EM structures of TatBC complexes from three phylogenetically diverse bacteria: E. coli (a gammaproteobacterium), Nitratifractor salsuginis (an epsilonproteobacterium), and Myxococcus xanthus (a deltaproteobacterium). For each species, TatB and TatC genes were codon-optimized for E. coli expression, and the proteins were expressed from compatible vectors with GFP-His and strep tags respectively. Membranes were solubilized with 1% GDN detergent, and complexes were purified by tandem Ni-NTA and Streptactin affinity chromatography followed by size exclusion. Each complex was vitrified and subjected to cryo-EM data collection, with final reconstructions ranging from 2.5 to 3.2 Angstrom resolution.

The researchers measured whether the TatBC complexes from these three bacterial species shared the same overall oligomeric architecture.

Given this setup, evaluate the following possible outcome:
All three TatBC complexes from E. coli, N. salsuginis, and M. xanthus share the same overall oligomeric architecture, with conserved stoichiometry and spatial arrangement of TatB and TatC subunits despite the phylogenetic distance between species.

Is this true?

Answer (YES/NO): YES